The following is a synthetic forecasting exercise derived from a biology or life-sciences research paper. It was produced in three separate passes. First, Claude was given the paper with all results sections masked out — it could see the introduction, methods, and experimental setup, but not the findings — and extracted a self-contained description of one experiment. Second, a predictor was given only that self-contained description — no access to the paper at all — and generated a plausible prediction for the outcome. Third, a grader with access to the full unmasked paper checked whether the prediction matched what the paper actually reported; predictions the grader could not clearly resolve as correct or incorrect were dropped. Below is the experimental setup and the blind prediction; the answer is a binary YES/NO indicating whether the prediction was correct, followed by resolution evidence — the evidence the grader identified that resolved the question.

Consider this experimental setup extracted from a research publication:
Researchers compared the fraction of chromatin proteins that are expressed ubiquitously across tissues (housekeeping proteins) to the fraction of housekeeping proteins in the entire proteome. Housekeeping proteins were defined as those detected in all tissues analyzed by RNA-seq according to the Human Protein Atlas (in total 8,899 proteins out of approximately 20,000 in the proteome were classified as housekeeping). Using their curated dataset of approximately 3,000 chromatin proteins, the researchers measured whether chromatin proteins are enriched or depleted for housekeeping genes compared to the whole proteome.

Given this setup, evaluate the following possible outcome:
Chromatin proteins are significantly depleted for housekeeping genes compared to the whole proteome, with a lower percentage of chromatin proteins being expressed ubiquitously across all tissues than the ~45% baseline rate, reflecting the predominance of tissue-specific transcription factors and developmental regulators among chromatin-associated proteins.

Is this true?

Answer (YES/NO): NO